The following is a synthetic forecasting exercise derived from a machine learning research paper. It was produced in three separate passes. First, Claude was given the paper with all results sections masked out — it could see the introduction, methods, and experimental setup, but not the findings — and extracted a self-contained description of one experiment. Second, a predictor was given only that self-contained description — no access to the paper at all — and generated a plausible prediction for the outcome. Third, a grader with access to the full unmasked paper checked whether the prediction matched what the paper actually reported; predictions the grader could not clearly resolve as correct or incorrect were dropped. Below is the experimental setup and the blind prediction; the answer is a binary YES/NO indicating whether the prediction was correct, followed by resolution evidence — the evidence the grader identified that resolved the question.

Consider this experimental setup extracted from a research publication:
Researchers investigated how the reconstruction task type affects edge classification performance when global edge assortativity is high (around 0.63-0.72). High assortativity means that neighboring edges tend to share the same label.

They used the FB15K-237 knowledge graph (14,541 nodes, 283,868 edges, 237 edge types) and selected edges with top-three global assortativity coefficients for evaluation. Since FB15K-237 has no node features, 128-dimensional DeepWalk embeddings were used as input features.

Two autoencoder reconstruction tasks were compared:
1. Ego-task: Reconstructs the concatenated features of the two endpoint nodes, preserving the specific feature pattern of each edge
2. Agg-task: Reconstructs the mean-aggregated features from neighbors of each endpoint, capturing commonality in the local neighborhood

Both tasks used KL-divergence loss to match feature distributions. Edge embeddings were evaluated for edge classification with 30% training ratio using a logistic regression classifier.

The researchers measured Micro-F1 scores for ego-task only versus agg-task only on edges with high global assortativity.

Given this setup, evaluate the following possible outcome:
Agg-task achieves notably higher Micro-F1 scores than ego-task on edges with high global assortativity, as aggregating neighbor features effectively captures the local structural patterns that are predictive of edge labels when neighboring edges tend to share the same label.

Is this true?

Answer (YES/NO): YES